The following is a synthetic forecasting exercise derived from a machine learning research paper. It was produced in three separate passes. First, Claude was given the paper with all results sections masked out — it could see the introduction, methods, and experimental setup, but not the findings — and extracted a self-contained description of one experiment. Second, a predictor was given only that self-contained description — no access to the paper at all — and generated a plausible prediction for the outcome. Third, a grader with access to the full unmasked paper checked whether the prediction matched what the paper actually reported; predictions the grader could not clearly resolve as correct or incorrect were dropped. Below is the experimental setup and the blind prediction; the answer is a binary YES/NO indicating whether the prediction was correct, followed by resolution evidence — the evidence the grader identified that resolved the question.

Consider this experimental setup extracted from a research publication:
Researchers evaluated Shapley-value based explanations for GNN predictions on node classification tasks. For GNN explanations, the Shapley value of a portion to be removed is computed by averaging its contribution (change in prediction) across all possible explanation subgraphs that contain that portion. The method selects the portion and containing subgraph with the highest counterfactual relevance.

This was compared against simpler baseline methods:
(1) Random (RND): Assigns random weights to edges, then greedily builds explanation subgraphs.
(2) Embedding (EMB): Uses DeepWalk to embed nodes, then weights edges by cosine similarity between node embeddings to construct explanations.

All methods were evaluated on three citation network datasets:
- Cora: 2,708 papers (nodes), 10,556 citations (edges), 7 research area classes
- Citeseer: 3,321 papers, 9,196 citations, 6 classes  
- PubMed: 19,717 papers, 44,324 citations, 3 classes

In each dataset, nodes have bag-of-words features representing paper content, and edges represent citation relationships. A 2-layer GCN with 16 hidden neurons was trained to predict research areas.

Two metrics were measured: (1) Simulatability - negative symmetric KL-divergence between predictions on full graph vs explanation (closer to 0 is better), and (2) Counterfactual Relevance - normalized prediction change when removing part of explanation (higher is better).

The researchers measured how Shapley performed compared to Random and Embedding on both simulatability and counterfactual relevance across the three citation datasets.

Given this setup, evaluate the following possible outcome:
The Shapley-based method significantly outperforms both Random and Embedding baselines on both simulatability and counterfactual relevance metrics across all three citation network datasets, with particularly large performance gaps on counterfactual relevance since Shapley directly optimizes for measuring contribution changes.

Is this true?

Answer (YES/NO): NO